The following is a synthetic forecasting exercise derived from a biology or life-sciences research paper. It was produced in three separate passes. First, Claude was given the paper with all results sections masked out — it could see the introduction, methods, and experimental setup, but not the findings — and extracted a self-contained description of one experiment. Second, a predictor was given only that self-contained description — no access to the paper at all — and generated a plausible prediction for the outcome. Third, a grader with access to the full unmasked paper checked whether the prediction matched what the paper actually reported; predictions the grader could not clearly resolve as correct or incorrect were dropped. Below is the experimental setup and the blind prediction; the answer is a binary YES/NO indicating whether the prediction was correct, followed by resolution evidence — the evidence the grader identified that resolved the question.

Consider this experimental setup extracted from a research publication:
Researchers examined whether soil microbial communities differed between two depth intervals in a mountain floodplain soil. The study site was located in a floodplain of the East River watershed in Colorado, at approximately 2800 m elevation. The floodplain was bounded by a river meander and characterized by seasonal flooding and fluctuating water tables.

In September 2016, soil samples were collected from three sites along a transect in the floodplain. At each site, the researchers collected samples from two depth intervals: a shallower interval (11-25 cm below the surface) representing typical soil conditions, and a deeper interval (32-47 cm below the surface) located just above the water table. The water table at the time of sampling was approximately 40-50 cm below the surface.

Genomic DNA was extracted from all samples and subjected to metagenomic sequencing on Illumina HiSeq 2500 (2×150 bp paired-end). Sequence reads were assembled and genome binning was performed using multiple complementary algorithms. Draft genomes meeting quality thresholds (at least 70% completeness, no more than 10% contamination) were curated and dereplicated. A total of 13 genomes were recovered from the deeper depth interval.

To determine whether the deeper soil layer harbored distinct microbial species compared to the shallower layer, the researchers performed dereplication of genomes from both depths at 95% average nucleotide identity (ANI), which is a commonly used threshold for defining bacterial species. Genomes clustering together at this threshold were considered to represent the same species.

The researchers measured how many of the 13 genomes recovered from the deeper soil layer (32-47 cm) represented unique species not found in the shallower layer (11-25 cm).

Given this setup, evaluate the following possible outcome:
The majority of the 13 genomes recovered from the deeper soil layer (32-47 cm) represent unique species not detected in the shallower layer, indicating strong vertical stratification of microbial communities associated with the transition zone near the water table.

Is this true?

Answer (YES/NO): NO